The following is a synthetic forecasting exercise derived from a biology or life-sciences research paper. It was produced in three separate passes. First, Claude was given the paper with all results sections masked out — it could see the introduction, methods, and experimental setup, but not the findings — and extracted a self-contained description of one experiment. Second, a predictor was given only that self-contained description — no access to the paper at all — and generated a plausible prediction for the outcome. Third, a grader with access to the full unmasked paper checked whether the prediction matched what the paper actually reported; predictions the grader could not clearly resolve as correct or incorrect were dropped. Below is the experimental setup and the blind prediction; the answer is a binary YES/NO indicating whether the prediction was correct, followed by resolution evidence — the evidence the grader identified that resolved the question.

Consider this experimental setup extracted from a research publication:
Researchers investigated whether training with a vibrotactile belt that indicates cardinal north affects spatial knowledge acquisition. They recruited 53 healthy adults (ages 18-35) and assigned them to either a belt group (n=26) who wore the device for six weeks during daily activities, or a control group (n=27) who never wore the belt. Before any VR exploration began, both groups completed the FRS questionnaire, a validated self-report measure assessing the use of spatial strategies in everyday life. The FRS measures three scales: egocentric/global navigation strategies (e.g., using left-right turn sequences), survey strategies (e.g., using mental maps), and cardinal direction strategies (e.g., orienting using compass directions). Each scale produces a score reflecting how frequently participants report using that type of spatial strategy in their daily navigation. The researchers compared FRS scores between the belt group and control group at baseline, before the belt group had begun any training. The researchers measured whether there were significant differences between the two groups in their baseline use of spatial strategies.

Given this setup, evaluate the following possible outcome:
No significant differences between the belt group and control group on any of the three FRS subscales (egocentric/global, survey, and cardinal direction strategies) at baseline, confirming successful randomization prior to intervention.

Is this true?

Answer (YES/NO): YES